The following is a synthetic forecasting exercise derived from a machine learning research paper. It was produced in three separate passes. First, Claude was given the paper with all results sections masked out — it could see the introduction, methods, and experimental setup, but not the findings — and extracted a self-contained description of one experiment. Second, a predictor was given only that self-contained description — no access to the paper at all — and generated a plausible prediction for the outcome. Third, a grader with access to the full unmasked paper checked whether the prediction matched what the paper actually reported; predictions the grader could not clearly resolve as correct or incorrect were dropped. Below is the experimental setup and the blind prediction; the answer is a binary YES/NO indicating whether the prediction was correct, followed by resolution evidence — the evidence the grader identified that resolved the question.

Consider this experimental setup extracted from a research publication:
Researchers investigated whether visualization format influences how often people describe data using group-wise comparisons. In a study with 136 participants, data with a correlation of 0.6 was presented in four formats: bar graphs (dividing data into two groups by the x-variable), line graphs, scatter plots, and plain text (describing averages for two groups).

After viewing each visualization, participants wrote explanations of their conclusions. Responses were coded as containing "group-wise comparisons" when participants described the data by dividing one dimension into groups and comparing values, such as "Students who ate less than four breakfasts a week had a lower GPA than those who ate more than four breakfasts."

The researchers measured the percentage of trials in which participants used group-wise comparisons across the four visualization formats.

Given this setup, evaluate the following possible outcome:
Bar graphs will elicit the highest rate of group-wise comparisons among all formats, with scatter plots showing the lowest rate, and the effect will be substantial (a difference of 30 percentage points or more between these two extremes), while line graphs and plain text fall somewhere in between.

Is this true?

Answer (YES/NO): NO